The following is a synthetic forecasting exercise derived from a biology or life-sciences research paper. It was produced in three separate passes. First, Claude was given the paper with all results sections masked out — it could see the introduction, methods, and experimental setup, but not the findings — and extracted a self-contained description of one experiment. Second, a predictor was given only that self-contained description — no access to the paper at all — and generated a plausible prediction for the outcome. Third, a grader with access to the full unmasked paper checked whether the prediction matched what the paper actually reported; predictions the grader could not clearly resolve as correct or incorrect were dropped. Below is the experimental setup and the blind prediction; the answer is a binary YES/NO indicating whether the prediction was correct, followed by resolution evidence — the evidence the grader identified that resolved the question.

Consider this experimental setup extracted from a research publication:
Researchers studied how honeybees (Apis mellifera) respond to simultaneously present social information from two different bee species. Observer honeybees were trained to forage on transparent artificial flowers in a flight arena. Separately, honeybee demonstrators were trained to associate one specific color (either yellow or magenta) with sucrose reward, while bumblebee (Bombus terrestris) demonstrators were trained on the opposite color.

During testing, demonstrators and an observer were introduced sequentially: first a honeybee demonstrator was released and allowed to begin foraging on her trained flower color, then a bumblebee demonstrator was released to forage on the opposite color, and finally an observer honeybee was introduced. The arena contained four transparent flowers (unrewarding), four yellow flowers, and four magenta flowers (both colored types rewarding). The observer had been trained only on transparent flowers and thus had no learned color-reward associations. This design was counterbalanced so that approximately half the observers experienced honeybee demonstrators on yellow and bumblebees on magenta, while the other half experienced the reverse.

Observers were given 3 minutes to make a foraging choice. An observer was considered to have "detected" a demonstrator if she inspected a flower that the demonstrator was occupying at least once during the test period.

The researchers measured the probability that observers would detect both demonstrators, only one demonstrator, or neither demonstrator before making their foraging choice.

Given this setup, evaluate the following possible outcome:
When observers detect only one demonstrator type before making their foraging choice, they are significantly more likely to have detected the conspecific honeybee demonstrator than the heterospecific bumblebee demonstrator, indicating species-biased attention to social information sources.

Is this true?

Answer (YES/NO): NO